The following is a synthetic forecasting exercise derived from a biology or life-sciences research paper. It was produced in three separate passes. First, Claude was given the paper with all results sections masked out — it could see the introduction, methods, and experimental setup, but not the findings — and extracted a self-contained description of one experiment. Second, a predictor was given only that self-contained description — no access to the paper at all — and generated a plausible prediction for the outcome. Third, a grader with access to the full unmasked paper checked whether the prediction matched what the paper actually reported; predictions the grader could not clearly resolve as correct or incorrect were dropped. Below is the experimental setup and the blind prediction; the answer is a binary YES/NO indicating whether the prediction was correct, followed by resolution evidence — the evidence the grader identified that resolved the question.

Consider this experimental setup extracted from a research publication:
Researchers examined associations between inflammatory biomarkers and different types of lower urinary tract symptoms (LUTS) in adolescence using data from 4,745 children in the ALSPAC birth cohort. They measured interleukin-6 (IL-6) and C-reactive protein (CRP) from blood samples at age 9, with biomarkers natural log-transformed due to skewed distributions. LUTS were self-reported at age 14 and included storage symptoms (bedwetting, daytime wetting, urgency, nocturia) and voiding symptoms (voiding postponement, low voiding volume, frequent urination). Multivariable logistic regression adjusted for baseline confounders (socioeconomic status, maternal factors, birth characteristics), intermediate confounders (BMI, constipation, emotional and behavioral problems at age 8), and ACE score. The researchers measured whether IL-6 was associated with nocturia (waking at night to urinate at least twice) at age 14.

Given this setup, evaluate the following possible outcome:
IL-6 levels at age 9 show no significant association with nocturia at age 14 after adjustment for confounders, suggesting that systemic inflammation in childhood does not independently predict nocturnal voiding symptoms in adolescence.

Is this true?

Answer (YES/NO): NO